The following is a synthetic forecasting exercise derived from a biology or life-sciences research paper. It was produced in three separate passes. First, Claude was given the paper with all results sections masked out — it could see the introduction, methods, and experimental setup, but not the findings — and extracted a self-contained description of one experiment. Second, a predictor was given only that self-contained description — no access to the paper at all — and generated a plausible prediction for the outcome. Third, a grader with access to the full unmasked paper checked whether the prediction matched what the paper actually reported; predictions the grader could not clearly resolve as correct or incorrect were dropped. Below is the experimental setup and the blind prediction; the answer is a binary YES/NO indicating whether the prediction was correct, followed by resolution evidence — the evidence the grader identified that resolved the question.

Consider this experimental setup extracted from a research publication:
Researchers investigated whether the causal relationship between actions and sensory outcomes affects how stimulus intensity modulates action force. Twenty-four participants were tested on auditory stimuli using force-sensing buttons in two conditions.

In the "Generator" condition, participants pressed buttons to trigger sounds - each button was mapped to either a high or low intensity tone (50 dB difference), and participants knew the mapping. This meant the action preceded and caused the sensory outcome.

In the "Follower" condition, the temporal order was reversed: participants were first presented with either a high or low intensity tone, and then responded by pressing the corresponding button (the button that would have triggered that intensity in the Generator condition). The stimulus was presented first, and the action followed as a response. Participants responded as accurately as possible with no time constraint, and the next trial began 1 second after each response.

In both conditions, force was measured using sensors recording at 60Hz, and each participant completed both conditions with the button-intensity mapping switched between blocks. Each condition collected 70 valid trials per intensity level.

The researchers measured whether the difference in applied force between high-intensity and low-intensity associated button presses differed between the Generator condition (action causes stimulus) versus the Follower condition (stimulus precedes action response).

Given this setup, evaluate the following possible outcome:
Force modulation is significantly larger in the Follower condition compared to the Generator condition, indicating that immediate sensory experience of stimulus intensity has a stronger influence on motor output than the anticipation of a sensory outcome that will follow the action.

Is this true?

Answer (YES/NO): NO